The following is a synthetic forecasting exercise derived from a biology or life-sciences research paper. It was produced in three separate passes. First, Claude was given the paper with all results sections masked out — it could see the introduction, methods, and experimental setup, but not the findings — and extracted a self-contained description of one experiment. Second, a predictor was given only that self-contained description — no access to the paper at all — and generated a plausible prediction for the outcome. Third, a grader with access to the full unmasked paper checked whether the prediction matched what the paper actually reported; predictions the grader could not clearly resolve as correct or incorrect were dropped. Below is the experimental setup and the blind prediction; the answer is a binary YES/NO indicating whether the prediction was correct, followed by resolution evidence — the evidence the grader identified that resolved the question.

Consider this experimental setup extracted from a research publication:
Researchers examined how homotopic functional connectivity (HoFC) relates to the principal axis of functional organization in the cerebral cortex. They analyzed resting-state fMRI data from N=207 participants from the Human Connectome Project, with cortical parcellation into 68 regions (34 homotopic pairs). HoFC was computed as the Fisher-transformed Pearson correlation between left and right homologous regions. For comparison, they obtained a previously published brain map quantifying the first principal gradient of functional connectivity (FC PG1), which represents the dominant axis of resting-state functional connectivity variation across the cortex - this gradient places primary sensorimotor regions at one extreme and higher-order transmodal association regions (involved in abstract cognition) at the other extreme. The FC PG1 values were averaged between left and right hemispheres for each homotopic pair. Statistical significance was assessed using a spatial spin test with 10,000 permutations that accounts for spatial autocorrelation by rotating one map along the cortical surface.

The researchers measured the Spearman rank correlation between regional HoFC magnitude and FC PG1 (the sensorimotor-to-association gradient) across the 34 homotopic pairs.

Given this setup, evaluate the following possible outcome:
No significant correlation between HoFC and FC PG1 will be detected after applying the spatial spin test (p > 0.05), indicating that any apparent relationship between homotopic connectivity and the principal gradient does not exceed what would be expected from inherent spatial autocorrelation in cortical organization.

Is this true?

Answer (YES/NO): NO